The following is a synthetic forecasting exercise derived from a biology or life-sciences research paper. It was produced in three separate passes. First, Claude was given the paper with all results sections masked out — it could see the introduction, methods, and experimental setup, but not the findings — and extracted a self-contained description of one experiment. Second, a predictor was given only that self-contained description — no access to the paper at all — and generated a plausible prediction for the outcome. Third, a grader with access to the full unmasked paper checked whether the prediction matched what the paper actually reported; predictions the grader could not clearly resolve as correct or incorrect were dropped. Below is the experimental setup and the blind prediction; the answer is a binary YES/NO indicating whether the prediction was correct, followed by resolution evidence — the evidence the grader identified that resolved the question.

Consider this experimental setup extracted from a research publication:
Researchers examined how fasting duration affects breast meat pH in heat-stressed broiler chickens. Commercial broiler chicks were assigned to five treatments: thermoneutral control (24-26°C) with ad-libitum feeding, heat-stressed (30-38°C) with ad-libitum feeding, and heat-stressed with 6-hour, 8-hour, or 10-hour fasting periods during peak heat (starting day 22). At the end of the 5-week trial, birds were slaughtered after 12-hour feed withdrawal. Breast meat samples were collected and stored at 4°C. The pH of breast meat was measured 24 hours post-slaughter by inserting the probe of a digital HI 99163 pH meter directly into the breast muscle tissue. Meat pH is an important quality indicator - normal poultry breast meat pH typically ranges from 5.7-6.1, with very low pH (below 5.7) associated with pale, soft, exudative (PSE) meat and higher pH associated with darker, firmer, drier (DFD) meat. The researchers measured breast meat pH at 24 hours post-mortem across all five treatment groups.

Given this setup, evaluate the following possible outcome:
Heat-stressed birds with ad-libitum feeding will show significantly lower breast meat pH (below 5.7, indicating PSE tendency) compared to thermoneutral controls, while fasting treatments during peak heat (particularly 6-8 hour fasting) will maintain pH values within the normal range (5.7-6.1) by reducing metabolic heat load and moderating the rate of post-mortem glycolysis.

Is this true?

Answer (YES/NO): NO